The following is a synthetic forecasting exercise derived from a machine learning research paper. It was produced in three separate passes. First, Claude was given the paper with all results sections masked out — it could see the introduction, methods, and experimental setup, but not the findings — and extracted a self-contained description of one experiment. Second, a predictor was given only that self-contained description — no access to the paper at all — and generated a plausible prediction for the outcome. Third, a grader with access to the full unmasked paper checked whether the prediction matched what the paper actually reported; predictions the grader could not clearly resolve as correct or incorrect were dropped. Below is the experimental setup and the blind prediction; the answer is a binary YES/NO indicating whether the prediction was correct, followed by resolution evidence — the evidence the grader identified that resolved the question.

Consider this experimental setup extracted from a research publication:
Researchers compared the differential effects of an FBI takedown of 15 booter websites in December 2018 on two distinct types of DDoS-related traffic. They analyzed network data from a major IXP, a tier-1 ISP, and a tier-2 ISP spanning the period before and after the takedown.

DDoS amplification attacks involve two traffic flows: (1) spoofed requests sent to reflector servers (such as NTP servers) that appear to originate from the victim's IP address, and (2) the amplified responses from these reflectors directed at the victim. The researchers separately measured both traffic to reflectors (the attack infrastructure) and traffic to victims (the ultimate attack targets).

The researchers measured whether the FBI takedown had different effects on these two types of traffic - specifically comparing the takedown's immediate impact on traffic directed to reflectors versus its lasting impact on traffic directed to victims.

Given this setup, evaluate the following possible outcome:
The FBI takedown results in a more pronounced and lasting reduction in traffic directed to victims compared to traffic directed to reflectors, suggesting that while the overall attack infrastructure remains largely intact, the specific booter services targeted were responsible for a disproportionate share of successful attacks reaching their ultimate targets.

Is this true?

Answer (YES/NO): NO